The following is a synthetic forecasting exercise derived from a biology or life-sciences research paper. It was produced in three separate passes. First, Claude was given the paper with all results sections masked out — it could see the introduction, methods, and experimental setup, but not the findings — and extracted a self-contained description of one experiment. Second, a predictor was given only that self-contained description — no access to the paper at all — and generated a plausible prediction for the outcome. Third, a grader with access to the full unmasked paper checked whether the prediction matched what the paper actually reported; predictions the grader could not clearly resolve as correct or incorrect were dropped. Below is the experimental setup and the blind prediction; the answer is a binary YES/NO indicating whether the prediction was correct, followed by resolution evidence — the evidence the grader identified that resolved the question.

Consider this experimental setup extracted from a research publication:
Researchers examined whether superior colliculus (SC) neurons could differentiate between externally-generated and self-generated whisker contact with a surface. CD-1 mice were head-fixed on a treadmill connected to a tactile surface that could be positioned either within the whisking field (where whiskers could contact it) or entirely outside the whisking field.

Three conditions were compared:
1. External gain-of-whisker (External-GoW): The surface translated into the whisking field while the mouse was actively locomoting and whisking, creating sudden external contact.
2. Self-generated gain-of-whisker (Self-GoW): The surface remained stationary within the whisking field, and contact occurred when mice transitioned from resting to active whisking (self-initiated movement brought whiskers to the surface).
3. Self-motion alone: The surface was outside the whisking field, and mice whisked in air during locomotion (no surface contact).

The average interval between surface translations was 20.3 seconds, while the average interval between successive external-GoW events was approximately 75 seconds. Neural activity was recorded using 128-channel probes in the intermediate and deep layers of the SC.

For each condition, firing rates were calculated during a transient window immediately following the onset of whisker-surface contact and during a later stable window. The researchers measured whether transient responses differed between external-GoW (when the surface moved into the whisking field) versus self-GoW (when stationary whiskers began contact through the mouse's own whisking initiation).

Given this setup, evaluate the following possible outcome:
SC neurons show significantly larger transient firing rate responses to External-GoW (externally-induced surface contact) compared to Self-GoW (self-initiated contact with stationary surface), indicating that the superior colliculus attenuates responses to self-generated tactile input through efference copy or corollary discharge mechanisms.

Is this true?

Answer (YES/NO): YES